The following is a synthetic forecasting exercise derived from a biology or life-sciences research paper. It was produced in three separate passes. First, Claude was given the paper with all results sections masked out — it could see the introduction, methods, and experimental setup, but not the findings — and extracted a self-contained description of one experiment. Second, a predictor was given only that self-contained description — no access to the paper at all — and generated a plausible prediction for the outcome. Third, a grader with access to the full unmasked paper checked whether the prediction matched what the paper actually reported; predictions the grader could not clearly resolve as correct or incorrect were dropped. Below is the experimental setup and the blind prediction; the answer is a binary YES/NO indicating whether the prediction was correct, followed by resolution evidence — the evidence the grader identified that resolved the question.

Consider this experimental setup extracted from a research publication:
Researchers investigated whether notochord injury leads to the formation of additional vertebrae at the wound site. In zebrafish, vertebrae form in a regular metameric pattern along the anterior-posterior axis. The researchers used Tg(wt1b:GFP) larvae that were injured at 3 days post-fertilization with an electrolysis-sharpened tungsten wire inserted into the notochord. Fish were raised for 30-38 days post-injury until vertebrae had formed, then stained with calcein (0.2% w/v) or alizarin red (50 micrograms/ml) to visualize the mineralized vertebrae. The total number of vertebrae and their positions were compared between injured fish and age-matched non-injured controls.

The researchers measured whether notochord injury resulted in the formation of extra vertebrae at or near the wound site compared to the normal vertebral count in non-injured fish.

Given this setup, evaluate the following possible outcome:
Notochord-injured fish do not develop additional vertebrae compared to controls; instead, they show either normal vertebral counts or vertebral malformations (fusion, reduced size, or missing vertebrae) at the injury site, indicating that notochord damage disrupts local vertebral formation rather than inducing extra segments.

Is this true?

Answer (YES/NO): NO